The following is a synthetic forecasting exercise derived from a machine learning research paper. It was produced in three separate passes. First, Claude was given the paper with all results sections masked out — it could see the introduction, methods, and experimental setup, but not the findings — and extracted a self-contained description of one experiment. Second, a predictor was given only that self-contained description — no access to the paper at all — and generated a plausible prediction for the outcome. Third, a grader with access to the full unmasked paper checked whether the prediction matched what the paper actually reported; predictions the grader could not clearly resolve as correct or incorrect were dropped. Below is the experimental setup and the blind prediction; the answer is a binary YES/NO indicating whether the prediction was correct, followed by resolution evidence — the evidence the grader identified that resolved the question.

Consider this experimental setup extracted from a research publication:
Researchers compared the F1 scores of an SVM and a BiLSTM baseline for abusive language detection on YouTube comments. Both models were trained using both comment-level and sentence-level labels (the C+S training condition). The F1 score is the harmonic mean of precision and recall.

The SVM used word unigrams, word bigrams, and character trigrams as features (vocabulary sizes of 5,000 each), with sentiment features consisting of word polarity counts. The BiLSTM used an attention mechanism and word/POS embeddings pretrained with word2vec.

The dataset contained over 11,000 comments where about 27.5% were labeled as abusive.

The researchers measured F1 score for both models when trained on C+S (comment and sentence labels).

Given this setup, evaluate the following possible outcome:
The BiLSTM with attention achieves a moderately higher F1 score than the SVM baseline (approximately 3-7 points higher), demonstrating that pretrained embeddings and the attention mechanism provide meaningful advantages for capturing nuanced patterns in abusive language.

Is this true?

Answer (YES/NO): YES